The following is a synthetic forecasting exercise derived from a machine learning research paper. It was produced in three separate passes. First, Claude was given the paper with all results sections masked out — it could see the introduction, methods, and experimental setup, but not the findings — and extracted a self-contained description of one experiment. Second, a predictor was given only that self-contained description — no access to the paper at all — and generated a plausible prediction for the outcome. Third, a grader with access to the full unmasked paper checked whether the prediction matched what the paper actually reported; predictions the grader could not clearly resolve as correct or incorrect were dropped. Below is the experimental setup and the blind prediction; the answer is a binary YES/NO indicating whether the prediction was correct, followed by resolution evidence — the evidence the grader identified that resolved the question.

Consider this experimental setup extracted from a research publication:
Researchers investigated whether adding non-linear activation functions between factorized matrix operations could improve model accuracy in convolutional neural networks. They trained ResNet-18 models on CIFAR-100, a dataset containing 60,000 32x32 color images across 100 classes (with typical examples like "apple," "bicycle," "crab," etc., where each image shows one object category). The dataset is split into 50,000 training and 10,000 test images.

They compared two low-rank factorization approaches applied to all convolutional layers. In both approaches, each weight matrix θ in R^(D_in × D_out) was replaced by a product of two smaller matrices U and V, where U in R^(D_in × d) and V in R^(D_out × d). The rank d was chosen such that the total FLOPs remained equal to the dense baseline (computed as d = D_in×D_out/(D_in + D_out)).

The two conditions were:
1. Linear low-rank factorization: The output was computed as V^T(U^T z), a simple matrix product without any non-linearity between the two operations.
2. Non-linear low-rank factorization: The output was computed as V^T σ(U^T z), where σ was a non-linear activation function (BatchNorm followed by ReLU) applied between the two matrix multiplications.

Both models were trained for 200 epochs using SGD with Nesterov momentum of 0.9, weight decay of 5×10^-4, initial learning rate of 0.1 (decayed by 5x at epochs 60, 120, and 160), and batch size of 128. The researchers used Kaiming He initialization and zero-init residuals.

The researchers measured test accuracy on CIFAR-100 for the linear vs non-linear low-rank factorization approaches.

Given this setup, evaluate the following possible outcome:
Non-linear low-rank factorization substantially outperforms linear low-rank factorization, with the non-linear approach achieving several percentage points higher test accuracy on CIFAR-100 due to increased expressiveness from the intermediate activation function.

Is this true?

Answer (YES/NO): YES